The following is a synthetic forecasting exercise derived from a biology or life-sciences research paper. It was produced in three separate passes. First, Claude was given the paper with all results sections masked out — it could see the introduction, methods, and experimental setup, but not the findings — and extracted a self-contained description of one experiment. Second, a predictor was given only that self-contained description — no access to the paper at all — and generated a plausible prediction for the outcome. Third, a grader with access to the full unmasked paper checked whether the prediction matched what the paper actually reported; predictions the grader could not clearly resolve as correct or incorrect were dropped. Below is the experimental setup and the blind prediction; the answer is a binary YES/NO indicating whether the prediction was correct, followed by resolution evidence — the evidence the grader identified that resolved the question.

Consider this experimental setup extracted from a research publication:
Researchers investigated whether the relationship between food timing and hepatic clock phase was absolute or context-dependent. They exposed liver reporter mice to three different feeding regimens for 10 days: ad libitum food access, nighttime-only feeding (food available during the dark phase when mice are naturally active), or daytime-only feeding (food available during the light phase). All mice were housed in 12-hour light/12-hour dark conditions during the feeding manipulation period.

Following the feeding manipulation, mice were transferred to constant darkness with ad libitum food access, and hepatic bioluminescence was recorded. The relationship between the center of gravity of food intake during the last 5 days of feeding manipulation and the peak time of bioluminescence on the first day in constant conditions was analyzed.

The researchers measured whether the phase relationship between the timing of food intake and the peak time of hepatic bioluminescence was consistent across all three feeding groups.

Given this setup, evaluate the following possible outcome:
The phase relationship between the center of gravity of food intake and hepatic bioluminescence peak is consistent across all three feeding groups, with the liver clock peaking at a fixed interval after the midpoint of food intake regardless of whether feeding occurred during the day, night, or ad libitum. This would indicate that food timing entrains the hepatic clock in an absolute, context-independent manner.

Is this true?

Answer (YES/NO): NO